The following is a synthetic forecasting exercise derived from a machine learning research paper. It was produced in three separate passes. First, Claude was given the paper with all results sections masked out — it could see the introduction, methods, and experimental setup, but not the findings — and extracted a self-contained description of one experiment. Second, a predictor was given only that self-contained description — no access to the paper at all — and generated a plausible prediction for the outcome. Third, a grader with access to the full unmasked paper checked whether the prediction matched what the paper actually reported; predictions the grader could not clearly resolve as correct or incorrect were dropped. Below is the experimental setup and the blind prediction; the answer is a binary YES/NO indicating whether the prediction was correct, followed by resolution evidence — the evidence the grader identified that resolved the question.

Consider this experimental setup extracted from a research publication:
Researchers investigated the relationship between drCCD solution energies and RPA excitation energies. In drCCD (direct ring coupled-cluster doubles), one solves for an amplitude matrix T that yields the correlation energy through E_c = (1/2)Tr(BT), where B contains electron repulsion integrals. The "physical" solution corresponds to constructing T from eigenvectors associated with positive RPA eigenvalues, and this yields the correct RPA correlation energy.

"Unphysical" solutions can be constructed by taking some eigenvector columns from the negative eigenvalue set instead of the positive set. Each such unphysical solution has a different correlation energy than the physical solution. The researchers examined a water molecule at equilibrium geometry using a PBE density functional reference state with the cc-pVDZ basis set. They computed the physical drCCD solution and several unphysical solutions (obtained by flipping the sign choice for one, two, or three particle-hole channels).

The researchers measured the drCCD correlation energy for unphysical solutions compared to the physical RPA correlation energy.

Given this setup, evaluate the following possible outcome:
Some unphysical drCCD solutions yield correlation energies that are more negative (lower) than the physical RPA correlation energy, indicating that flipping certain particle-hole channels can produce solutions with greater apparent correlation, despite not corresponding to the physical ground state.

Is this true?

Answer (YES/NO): YES